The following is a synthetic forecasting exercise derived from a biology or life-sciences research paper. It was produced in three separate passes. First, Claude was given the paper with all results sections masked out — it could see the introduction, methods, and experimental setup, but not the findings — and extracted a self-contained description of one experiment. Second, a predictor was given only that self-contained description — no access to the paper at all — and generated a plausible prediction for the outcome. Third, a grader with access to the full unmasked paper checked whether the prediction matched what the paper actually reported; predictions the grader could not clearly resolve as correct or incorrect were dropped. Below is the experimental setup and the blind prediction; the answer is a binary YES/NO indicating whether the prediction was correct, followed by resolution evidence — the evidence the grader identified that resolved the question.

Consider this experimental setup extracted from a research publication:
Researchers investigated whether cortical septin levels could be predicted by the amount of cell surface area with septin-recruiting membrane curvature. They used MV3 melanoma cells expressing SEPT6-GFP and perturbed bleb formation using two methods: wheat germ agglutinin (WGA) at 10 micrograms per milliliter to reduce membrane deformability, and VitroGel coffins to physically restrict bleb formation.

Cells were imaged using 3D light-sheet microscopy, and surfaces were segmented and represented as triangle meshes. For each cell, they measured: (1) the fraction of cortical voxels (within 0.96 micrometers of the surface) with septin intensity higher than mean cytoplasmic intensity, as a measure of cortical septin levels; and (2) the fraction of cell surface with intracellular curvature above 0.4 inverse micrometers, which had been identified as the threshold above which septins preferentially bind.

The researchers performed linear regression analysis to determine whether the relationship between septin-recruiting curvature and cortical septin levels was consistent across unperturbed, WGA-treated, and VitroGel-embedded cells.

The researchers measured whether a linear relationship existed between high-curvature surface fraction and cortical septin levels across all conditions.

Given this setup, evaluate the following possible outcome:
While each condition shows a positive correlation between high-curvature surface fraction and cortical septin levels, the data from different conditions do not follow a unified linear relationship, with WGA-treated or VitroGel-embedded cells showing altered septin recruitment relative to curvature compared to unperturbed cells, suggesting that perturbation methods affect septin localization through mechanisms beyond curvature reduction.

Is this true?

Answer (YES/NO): NO